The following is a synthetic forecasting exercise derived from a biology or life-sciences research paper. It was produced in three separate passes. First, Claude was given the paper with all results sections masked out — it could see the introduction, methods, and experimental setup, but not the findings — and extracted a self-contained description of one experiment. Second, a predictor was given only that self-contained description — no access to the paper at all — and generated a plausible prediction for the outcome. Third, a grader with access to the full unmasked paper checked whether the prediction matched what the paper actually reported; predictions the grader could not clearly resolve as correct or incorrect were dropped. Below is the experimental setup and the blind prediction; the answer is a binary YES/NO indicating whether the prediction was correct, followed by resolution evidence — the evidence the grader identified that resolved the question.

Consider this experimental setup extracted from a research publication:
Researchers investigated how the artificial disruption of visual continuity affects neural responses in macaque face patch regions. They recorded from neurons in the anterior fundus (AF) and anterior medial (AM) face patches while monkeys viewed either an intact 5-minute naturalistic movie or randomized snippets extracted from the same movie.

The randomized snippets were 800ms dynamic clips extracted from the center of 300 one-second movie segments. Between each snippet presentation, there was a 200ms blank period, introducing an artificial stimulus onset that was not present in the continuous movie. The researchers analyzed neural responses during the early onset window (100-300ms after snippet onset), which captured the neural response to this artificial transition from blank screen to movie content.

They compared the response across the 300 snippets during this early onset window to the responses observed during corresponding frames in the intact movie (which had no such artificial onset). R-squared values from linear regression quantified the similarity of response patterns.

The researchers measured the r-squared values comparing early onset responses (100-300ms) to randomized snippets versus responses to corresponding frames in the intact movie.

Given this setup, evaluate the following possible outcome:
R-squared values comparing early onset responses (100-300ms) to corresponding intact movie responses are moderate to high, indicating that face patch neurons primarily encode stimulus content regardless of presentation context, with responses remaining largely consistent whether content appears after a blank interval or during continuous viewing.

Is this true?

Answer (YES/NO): NO